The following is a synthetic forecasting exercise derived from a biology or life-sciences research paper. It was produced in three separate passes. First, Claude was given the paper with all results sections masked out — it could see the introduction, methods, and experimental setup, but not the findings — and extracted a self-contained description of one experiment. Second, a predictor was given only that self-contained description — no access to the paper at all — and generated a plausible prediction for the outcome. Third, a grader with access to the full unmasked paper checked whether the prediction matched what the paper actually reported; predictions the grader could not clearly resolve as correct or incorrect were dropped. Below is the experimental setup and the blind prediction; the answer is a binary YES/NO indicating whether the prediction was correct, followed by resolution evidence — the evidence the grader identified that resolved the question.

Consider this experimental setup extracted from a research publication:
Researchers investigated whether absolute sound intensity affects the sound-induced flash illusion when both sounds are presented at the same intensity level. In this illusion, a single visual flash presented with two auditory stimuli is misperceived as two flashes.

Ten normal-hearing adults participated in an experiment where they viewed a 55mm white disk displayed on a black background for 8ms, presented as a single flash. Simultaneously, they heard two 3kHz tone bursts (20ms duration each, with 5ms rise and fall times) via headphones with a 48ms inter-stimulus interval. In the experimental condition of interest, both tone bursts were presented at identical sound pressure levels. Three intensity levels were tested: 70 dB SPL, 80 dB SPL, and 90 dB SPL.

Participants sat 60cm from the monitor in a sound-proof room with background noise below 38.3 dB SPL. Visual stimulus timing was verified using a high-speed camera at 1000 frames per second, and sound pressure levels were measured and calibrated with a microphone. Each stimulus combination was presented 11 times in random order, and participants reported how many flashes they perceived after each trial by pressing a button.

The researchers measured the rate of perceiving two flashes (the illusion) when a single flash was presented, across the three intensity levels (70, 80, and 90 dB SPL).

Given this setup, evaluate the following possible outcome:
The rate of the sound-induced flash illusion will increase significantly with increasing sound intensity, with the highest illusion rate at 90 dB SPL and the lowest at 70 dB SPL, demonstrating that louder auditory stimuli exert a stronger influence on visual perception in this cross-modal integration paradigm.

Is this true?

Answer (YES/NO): NO